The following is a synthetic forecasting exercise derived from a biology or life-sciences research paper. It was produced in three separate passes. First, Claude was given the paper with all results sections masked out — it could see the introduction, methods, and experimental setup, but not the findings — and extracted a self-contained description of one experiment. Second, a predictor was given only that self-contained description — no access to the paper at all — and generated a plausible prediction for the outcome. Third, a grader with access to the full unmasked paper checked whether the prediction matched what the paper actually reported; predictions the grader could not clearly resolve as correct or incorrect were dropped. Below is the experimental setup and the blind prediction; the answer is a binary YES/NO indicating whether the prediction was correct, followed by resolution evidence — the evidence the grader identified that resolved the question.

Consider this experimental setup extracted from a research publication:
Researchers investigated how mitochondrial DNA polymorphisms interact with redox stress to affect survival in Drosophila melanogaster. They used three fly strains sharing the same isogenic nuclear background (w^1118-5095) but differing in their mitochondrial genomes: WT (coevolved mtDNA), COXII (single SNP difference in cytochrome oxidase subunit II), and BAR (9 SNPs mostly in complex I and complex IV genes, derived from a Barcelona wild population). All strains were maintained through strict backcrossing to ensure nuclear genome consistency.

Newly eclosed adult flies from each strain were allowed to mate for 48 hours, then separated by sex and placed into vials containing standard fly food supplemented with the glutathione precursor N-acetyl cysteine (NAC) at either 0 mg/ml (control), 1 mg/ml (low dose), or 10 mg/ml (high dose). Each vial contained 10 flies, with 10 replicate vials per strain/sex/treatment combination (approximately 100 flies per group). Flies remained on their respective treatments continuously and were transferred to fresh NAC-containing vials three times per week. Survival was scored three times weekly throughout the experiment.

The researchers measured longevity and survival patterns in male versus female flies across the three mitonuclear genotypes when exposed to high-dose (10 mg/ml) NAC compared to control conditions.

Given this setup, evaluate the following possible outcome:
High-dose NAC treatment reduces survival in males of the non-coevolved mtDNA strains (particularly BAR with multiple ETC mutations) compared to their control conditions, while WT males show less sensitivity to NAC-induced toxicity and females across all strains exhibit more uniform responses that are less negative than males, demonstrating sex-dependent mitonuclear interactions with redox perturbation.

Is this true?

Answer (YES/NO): NO